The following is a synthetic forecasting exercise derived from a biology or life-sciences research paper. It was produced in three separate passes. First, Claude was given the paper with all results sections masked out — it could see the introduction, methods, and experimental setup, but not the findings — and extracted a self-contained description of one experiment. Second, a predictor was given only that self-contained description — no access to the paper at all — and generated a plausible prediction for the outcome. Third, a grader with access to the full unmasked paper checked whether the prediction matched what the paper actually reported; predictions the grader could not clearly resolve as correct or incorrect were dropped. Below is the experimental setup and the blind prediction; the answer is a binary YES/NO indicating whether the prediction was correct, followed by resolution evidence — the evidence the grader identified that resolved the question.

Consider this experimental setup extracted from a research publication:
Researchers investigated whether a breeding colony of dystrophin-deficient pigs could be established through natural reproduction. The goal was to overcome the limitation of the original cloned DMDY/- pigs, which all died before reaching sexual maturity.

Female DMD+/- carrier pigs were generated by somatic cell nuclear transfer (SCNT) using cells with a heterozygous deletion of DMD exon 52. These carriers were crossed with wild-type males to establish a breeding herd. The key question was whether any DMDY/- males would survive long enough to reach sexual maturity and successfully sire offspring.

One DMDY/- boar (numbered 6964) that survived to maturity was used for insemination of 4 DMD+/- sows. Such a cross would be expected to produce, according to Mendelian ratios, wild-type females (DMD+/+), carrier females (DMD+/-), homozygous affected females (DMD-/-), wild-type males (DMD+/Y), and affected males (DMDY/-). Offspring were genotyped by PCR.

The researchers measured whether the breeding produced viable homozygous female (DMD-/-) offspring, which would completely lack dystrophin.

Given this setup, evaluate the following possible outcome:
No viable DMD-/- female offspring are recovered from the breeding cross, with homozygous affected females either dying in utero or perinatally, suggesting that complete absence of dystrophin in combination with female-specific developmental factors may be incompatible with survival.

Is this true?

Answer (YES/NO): NO